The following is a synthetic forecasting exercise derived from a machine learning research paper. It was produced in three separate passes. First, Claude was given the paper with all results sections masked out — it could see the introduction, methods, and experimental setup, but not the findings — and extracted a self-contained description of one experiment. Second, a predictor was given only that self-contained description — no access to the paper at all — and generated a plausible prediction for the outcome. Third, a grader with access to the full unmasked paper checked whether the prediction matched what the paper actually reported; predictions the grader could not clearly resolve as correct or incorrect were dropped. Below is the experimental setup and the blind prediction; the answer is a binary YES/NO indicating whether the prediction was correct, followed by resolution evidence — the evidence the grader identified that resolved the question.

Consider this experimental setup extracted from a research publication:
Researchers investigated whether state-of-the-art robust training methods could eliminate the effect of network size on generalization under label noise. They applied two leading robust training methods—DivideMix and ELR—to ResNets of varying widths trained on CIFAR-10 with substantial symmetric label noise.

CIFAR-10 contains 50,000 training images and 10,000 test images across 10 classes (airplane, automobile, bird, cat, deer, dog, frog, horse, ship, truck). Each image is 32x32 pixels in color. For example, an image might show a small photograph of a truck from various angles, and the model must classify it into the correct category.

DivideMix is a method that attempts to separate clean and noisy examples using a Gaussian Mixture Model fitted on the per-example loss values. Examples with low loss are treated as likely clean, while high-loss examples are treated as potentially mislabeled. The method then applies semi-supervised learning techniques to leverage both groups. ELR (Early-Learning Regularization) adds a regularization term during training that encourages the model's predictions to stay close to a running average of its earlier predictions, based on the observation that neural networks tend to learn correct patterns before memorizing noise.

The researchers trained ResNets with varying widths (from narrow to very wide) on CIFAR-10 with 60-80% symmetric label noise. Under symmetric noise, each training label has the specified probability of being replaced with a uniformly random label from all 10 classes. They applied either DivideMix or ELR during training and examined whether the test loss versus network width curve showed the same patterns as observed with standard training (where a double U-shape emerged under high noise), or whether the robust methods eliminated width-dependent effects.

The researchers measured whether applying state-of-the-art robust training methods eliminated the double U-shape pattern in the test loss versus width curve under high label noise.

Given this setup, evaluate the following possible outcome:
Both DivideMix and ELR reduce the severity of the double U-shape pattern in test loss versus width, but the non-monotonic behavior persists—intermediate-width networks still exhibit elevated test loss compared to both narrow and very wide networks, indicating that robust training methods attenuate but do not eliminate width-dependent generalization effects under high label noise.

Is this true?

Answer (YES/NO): NO